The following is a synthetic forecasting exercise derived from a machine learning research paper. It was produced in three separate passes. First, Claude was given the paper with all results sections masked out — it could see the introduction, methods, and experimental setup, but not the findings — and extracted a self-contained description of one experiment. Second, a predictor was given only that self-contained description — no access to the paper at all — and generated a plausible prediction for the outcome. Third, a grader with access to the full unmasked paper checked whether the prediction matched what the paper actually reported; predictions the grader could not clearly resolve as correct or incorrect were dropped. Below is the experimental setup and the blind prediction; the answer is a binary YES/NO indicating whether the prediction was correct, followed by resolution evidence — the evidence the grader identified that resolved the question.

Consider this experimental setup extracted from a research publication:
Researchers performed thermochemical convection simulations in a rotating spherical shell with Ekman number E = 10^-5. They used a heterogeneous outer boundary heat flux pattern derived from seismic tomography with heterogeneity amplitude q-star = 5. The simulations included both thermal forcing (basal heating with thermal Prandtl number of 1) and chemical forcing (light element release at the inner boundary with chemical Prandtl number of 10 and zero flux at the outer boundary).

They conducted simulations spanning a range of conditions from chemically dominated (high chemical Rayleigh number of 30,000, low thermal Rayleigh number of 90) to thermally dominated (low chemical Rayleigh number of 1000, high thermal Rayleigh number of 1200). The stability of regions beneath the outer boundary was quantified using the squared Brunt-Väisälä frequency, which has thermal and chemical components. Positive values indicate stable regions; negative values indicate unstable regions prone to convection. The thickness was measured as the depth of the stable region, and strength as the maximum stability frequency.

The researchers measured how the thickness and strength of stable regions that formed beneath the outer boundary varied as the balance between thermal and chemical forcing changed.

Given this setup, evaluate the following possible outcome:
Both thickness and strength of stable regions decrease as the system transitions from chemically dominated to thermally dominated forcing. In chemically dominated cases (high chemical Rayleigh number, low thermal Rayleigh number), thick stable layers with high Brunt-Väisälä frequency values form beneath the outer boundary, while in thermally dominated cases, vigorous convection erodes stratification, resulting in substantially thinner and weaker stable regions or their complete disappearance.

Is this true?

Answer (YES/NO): NO